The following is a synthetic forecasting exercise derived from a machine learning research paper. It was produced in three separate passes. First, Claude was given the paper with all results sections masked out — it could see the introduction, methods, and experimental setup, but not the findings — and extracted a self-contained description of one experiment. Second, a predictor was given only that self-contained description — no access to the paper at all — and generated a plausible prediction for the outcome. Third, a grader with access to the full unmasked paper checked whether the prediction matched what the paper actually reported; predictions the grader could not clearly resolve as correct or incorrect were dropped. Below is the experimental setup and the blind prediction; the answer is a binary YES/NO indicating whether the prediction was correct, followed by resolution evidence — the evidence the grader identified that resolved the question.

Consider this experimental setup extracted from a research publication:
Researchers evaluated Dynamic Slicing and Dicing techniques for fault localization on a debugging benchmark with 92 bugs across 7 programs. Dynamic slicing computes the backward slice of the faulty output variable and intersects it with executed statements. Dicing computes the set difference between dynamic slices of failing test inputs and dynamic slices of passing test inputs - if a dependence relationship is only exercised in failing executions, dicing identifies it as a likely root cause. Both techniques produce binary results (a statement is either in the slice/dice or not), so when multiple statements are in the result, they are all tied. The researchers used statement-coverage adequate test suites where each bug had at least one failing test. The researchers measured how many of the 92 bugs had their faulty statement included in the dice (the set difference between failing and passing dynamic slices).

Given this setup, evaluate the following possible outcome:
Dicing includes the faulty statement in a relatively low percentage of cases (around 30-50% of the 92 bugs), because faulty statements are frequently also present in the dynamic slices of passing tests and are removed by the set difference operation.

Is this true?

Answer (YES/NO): NO